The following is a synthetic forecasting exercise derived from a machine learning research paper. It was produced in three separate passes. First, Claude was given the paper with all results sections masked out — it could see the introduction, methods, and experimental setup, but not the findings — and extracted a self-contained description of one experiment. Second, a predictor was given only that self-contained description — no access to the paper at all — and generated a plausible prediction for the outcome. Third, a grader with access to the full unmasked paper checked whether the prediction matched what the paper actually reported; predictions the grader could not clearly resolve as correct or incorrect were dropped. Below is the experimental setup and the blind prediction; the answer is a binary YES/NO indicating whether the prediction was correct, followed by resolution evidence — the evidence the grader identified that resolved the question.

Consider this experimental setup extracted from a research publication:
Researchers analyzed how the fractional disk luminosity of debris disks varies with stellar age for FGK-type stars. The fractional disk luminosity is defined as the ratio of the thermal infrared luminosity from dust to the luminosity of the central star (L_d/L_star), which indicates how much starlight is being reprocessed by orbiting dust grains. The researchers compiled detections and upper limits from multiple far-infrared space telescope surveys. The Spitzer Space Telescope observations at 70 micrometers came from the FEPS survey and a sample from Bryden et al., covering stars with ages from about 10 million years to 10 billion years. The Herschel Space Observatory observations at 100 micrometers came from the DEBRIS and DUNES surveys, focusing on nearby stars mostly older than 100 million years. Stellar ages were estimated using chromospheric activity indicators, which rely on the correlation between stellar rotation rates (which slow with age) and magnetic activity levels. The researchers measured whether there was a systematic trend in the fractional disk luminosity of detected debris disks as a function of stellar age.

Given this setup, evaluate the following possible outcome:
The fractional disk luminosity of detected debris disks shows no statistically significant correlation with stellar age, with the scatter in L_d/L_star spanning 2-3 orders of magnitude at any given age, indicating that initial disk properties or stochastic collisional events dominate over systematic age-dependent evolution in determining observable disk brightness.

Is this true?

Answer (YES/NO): NO